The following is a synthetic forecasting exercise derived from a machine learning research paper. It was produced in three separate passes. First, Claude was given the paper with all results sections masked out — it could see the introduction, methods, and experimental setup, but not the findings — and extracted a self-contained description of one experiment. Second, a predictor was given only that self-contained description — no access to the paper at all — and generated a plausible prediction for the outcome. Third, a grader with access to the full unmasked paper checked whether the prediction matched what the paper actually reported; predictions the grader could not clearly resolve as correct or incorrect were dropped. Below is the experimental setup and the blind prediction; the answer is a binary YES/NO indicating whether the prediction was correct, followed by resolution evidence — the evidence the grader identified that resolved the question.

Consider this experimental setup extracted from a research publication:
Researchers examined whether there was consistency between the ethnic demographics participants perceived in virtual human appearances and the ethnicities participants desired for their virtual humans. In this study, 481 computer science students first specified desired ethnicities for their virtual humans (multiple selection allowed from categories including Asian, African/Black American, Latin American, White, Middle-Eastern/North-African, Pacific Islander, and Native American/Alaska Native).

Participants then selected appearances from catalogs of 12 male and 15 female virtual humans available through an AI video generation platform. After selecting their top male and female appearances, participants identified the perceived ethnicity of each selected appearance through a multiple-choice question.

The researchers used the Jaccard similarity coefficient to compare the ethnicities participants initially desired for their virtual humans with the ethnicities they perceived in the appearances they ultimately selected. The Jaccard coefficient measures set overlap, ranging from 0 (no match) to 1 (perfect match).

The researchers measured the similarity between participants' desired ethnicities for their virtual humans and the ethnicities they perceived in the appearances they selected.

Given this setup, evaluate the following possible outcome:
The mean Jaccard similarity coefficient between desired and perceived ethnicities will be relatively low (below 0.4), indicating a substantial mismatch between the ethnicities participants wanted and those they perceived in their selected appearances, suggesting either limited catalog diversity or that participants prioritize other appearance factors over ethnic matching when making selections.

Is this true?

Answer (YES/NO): NO